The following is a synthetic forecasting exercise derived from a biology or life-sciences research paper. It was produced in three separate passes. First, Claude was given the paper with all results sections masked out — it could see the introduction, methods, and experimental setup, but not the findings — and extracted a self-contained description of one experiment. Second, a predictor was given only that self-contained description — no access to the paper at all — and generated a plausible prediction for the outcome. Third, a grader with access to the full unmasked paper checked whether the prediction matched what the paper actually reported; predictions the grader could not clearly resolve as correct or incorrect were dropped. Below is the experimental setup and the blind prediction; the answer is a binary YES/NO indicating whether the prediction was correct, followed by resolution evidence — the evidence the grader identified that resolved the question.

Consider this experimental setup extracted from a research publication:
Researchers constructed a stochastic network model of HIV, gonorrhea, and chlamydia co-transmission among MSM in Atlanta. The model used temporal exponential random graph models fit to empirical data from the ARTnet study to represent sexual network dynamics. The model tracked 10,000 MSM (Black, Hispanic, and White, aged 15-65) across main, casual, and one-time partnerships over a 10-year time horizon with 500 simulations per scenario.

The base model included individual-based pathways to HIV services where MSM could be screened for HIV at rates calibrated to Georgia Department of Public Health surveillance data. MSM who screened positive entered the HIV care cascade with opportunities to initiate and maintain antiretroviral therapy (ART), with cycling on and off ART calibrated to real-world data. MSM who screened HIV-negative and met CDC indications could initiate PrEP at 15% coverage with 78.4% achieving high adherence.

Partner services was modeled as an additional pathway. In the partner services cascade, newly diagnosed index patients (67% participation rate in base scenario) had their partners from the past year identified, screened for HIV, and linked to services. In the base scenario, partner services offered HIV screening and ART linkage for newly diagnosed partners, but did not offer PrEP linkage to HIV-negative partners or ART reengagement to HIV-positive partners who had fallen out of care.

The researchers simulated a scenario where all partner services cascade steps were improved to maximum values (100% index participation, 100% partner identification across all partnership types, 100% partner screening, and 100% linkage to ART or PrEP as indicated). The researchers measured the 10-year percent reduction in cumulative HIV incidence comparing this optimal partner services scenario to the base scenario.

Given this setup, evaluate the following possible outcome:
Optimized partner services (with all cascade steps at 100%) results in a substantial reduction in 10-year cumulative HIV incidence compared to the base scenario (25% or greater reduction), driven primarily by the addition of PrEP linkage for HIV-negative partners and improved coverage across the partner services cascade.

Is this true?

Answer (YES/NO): NO